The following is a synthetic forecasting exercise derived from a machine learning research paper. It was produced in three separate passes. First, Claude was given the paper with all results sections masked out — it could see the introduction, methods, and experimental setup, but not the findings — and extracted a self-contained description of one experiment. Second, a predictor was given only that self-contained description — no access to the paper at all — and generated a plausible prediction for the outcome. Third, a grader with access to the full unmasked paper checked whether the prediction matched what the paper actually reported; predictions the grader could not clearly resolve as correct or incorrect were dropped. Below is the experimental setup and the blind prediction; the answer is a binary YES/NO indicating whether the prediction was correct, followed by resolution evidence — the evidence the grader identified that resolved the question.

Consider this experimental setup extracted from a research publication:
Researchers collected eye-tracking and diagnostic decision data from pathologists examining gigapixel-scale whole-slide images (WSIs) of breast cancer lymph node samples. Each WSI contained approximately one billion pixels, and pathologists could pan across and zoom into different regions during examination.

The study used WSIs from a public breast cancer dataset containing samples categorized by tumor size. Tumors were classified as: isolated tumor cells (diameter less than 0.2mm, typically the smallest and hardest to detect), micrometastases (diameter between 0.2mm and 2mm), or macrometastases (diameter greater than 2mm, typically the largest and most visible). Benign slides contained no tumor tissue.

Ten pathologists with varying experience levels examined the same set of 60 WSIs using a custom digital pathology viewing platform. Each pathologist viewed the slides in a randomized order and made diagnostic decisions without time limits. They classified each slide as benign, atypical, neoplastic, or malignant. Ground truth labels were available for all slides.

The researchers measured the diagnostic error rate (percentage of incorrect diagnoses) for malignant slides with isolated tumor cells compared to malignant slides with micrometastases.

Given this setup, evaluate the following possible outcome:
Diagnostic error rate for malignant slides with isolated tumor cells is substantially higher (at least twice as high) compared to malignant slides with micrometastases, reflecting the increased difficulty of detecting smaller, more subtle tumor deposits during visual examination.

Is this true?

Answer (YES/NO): NO